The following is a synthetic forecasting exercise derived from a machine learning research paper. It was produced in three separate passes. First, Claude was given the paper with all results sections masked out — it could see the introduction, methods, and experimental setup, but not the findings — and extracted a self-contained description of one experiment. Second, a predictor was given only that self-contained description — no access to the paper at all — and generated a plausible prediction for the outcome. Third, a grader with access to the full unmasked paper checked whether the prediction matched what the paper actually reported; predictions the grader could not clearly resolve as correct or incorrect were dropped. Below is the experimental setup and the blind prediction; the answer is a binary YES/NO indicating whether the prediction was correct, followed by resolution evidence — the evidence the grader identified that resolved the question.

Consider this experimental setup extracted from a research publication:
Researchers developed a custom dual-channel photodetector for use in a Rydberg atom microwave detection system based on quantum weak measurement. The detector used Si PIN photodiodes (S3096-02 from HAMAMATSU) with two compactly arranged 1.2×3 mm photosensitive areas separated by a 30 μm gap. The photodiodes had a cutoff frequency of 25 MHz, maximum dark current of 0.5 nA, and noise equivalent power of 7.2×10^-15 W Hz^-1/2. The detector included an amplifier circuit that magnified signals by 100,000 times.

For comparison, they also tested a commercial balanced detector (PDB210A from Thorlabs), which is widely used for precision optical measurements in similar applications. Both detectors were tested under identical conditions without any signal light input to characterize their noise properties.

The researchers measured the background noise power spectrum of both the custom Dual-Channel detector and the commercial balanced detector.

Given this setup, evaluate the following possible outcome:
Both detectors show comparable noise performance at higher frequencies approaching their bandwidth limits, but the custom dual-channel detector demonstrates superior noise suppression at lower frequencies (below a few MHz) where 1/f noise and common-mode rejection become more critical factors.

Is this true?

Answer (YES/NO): NO